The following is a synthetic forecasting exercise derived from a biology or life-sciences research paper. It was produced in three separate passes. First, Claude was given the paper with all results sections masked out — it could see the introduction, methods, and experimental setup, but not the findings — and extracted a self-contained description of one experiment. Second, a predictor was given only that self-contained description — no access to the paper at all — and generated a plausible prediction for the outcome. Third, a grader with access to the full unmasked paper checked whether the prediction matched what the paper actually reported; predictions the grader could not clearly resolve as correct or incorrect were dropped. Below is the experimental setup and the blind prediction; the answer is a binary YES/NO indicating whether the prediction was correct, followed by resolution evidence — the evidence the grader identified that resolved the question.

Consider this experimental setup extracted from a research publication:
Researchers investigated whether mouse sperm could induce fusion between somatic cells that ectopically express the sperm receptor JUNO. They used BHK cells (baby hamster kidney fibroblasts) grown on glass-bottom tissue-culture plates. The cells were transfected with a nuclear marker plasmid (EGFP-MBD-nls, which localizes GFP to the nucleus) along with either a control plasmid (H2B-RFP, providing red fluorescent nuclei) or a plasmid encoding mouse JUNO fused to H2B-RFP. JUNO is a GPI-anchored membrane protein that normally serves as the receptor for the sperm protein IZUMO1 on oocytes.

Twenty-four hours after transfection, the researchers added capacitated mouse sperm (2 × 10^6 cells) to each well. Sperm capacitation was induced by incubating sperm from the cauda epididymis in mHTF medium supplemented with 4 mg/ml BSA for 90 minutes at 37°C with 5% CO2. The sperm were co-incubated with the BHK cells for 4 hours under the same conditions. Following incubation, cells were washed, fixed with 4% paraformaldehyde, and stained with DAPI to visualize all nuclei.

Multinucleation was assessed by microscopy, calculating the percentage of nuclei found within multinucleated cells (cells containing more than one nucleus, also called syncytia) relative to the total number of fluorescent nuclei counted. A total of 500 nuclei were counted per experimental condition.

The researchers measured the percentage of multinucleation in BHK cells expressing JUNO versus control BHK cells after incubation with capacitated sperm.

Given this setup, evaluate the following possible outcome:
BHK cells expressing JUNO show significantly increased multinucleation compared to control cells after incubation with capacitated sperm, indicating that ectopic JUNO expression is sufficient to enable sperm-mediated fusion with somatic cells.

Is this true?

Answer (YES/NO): YES